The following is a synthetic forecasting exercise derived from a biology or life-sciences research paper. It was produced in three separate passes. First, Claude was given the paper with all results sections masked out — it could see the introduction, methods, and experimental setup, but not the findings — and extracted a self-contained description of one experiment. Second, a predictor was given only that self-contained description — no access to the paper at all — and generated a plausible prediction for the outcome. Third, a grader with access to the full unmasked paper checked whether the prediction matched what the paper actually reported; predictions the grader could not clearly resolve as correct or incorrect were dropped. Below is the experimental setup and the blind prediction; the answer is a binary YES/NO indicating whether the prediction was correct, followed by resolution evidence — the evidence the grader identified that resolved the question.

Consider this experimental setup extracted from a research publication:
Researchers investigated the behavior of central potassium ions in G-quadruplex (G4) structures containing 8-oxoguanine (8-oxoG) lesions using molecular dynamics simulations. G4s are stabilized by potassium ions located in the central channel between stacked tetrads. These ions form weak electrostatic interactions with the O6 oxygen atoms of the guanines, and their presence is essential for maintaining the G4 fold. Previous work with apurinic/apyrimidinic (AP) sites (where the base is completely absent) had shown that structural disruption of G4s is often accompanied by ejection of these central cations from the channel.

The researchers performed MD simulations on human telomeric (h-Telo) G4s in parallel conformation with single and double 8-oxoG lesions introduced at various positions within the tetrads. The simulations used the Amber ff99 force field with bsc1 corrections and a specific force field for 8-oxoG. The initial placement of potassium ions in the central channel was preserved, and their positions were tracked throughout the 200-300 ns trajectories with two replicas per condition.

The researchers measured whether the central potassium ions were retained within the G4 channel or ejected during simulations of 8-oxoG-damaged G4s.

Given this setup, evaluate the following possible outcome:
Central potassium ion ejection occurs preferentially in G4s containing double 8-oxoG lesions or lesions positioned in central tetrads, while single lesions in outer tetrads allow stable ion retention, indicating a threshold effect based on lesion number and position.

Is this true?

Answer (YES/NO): NO